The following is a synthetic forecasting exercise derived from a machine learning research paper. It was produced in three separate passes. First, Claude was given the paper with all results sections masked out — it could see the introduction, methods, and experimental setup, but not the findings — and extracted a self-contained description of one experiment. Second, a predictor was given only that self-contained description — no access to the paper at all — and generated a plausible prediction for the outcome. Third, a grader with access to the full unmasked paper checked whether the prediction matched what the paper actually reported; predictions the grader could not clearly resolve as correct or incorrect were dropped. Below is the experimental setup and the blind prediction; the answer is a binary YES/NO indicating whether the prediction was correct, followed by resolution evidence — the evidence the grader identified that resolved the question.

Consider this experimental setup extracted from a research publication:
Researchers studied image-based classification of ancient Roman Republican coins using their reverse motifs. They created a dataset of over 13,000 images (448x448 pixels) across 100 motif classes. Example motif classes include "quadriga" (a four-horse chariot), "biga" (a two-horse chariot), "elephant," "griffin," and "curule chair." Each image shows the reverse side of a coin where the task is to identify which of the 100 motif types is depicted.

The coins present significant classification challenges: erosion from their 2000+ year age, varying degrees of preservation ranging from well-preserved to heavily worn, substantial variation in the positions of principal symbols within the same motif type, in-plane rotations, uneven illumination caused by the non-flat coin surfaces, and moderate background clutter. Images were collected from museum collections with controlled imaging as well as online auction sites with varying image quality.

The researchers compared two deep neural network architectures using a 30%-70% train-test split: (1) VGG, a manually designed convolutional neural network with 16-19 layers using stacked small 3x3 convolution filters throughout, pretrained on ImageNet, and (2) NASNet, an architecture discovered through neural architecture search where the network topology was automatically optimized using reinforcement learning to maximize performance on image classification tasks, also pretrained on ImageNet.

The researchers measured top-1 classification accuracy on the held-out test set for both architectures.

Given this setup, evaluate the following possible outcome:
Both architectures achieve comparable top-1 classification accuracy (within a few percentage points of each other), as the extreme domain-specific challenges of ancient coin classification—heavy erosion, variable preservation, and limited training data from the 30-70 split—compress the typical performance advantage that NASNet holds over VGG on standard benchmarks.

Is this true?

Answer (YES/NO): YES